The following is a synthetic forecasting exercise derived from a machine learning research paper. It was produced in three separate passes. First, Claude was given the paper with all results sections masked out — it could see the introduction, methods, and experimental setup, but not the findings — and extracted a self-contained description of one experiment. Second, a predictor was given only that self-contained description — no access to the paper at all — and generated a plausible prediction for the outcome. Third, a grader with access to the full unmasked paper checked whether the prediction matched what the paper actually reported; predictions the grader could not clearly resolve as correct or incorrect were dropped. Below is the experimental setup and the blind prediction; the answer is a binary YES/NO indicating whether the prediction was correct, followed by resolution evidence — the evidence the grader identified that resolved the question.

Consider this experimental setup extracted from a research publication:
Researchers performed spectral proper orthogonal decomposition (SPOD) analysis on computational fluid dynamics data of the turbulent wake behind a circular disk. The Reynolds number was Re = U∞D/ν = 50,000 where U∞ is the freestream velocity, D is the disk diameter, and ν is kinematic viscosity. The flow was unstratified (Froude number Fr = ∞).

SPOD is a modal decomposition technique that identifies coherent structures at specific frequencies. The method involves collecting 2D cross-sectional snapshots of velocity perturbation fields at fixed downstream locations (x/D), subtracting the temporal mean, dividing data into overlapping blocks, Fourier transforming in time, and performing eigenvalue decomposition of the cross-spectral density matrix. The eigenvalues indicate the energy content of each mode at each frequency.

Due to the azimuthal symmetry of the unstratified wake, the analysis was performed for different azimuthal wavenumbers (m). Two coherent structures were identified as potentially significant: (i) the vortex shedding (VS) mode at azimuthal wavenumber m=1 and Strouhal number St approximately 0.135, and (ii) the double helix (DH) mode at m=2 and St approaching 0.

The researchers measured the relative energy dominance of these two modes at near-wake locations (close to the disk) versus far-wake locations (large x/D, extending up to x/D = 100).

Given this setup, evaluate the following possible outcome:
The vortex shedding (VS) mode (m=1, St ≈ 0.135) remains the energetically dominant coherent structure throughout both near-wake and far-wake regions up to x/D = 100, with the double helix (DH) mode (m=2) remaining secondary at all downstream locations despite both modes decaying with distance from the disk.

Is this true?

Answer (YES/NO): NO